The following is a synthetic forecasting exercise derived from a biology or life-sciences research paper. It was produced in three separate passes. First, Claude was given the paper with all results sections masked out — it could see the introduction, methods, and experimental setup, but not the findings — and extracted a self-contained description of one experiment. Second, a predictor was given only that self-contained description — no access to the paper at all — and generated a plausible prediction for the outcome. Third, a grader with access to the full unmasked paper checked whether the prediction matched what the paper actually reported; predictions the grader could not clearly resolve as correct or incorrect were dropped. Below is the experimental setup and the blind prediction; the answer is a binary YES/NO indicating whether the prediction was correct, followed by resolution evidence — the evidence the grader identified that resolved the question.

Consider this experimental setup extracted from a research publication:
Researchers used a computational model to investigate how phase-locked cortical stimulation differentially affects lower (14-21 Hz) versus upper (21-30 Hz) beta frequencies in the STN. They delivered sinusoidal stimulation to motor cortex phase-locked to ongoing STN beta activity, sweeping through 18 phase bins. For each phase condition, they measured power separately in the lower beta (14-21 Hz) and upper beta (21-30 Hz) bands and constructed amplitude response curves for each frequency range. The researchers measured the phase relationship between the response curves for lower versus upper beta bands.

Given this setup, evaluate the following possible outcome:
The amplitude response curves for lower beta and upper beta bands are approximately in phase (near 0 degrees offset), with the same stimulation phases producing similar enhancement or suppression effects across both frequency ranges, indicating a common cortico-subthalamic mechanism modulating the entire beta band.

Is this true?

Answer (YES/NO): NO